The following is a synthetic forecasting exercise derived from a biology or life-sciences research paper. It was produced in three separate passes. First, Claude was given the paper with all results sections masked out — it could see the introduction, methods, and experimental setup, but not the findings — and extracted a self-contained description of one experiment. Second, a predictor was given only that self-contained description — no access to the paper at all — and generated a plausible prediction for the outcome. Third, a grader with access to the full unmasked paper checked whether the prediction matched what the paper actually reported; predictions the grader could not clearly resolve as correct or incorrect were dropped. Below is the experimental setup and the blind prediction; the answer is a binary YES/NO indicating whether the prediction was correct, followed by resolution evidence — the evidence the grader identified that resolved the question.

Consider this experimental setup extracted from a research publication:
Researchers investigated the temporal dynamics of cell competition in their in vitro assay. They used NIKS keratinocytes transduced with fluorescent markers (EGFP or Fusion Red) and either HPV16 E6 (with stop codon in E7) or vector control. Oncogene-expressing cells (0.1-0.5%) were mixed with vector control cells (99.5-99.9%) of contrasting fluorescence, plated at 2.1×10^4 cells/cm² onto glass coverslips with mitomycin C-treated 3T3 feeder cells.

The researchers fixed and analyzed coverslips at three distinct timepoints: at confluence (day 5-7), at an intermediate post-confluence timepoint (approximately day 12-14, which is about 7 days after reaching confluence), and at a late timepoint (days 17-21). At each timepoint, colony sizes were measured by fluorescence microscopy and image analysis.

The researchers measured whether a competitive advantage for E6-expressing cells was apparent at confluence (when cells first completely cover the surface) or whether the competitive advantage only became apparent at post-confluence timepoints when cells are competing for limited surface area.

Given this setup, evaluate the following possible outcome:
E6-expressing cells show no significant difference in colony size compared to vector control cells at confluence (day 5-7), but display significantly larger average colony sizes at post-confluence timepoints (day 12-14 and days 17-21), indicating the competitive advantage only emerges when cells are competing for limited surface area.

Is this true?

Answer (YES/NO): YES